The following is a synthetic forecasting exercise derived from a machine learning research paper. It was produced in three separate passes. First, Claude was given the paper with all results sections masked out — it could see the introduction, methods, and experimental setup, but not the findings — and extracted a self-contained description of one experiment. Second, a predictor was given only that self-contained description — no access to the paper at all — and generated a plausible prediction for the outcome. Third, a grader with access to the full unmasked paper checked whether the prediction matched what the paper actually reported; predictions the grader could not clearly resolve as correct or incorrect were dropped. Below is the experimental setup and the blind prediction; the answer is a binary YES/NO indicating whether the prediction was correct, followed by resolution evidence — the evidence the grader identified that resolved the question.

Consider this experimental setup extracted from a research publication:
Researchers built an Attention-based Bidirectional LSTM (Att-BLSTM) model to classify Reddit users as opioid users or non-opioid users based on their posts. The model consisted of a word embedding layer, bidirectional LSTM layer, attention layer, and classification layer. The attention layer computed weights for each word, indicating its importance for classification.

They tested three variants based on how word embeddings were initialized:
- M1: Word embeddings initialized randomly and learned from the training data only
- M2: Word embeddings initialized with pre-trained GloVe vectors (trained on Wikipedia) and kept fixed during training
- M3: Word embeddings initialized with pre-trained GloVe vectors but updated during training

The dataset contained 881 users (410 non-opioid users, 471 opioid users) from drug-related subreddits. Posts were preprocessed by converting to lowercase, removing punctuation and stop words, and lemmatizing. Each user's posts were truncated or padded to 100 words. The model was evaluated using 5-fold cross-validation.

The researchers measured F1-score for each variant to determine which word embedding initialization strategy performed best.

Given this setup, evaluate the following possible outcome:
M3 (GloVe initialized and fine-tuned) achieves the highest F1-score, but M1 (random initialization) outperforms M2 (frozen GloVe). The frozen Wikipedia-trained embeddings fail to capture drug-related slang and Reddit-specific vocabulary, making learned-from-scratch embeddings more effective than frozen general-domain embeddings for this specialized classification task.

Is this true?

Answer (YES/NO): NO